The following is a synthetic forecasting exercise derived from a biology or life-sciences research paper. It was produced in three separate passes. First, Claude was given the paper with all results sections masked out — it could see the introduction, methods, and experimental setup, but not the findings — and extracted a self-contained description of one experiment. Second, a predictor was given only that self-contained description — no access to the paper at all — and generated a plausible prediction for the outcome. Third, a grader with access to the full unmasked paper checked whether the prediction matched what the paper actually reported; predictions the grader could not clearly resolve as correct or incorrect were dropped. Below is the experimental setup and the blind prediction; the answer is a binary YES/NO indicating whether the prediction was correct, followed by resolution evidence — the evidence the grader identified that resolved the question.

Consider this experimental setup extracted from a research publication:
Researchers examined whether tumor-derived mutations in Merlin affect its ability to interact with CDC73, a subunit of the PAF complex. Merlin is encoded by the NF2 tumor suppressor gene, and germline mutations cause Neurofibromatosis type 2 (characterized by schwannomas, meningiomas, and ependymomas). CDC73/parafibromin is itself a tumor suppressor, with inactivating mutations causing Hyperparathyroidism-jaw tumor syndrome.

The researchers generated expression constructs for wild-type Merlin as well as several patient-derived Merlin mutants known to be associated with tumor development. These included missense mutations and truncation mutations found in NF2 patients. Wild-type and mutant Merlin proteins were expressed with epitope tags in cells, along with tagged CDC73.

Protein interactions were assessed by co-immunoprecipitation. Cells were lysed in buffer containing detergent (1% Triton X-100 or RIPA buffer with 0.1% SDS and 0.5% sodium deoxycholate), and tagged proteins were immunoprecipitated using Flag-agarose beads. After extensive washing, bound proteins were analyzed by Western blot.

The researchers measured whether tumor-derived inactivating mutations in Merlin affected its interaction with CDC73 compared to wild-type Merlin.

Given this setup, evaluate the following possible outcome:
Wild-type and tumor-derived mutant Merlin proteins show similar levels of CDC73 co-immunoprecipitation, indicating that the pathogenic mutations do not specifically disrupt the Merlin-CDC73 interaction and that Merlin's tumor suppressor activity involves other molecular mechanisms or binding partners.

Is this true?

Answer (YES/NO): NO